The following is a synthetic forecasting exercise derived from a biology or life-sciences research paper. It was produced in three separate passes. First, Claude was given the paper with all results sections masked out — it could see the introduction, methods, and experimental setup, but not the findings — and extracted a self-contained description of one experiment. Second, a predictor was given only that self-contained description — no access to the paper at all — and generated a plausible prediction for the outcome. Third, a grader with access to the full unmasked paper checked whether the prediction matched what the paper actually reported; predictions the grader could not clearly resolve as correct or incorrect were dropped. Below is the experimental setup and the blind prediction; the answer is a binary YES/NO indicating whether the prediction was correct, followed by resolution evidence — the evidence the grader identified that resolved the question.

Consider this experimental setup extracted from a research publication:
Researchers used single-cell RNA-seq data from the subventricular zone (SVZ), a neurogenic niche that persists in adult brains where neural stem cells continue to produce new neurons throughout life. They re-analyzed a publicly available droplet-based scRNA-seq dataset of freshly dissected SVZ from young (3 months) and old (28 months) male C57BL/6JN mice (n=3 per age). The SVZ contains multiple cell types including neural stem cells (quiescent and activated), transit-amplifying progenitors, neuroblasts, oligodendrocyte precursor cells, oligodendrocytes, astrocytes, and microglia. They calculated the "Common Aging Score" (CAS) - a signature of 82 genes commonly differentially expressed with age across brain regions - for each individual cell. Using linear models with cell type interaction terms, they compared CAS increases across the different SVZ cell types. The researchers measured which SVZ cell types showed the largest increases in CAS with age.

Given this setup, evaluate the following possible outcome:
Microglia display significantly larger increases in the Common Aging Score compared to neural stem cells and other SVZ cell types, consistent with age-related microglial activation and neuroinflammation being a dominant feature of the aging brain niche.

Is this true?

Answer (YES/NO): YES